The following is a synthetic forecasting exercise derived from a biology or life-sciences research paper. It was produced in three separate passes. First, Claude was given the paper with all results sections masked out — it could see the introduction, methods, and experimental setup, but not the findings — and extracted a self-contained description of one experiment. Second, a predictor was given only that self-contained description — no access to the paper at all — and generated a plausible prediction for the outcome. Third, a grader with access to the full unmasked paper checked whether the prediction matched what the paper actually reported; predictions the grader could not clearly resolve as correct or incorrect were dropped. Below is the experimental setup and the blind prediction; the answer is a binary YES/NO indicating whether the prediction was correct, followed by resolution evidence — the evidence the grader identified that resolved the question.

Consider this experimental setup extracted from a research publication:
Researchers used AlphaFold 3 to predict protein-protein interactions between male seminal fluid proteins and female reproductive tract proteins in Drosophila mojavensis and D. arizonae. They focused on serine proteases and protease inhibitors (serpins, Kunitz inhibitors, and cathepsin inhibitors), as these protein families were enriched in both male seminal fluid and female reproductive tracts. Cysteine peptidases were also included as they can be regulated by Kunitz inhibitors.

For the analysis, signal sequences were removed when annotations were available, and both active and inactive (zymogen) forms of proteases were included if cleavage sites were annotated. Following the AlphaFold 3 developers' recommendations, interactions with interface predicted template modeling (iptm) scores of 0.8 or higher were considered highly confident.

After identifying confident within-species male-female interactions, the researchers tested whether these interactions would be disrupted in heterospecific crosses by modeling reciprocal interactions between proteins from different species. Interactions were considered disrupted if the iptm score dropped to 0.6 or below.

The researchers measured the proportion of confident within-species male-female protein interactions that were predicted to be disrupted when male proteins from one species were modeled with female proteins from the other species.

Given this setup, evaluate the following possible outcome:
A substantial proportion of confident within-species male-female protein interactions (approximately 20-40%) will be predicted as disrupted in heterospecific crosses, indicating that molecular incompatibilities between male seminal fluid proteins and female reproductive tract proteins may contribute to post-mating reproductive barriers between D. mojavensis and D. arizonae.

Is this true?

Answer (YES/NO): NO